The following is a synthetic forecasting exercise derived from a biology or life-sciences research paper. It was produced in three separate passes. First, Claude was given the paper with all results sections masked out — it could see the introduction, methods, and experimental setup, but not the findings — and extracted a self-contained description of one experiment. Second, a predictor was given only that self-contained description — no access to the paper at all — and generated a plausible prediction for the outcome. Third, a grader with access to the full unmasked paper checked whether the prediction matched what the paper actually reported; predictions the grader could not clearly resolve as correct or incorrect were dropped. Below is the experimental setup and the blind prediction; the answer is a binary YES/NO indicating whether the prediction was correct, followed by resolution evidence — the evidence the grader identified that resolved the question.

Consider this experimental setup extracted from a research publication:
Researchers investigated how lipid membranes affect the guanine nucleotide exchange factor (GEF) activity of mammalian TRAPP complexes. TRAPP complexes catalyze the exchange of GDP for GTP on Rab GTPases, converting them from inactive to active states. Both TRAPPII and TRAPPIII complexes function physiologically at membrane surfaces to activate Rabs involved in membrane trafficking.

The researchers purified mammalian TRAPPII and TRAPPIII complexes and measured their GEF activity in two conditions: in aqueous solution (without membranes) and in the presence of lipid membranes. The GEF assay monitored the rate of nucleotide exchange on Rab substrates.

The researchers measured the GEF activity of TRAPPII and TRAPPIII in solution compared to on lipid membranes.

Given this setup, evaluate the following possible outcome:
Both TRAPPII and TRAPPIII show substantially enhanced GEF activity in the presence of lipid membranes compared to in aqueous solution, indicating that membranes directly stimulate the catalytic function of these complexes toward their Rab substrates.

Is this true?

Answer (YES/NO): YES